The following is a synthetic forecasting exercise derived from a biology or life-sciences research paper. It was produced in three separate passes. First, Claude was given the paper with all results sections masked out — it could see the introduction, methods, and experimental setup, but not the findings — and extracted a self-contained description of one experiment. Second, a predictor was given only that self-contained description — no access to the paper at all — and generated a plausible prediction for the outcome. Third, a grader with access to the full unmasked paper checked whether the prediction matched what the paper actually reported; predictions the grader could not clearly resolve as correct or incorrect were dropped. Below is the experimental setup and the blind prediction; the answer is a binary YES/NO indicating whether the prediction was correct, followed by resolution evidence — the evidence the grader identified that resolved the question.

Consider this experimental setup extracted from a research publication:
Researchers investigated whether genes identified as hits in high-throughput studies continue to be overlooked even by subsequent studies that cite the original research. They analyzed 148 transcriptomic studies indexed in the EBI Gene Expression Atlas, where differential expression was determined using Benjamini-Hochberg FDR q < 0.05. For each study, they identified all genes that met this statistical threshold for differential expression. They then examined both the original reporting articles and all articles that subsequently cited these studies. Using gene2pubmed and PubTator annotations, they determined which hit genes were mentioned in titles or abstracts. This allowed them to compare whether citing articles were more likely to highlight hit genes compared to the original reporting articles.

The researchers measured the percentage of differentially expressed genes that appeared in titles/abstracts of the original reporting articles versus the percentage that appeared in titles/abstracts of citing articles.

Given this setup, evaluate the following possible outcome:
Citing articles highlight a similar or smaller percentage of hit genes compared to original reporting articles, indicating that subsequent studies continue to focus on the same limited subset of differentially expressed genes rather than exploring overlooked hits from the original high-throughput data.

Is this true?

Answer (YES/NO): NO